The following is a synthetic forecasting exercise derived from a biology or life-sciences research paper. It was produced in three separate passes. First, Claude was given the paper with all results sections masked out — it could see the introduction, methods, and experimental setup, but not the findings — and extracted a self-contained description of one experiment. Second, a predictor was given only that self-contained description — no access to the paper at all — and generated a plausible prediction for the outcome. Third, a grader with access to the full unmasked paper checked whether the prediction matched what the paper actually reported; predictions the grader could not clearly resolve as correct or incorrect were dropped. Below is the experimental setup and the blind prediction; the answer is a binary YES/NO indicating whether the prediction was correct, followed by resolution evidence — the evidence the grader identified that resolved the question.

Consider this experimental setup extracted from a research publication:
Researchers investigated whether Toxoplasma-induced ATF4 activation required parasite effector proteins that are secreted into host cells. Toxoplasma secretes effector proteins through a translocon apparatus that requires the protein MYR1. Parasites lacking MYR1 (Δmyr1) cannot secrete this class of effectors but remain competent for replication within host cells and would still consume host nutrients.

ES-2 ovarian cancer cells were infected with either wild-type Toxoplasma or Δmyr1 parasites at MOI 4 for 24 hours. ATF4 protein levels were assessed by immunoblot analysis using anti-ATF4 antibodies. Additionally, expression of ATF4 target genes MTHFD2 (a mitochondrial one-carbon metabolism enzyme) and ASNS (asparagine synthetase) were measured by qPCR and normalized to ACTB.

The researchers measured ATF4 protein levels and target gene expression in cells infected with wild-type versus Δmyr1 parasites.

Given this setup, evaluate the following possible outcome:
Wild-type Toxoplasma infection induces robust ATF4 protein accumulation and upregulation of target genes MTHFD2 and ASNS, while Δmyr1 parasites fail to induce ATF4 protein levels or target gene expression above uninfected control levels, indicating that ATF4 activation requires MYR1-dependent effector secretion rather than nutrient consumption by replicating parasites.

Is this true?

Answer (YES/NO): YES